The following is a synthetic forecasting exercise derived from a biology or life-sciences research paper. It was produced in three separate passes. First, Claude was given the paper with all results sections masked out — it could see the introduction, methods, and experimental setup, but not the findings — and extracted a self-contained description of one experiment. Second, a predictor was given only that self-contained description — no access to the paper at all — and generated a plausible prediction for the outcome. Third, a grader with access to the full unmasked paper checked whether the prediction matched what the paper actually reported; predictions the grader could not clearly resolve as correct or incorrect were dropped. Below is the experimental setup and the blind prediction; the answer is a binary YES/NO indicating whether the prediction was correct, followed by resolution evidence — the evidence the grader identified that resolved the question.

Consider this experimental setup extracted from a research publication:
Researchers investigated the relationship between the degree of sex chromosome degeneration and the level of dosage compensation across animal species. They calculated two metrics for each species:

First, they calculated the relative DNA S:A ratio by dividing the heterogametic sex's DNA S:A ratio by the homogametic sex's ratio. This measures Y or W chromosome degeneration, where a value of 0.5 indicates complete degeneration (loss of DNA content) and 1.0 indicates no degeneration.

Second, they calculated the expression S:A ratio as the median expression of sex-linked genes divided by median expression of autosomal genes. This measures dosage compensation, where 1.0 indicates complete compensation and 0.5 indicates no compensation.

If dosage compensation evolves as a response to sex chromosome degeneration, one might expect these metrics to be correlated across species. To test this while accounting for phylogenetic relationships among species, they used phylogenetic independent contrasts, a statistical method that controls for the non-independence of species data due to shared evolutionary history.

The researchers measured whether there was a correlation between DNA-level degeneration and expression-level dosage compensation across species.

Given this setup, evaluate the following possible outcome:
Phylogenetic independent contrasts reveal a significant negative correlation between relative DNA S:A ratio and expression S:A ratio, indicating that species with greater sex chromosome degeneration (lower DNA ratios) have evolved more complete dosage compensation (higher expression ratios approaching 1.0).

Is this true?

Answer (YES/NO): NO